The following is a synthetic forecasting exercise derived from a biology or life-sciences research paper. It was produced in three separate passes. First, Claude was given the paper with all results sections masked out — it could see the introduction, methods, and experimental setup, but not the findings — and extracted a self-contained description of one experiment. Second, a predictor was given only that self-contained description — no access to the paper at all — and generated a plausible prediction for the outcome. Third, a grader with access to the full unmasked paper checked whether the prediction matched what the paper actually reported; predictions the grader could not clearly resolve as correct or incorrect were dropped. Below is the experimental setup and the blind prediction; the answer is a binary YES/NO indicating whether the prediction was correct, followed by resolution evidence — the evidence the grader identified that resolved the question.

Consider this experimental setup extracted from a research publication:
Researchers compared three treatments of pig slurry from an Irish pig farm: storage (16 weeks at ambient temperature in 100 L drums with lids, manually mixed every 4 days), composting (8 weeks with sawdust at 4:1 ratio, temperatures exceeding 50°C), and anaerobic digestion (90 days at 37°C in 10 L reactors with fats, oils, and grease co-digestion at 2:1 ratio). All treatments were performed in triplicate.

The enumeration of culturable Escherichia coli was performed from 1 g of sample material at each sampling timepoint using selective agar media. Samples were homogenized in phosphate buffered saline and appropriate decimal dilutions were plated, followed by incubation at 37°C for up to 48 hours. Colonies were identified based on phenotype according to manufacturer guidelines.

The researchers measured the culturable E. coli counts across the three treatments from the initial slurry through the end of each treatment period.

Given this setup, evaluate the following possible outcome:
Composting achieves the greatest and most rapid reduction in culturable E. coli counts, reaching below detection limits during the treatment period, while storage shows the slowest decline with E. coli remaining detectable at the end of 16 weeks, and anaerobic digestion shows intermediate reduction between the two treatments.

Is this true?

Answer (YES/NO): NO